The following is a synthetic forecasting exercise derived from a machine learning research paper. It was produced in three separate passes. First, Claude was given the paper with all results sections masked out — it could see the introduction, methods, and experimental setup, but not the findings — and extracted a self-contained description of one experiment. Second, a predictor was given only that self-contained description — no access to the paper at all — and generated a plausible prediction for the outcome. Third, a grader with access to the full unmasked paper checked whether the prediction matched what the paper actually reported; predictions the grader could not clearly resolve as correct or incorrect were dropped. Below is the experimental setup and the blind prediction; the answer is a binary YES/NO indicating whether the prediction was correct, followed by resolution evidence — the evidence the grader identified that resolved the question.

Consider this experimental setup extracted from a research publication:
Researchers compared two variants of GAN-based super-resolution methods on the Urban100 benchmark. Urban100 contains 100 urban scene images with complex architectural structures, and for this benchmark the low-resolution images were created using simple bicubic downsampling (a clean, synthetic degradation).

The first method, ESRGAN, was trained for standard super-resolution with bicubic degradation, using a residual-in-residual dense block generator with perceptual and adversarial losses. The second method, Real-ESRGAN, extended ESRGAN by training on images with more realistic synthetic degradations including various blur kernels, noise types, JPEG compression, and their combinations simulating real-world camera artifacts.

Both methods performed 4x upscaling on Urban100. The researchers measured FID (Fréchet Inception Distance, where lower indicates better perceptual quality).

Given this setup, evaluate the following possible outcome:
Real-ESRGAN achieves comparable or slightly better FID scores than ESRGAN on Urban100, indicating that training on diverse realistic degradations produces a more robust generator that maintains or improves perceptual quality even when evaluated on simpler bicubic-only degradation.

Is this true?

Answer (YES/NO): NO